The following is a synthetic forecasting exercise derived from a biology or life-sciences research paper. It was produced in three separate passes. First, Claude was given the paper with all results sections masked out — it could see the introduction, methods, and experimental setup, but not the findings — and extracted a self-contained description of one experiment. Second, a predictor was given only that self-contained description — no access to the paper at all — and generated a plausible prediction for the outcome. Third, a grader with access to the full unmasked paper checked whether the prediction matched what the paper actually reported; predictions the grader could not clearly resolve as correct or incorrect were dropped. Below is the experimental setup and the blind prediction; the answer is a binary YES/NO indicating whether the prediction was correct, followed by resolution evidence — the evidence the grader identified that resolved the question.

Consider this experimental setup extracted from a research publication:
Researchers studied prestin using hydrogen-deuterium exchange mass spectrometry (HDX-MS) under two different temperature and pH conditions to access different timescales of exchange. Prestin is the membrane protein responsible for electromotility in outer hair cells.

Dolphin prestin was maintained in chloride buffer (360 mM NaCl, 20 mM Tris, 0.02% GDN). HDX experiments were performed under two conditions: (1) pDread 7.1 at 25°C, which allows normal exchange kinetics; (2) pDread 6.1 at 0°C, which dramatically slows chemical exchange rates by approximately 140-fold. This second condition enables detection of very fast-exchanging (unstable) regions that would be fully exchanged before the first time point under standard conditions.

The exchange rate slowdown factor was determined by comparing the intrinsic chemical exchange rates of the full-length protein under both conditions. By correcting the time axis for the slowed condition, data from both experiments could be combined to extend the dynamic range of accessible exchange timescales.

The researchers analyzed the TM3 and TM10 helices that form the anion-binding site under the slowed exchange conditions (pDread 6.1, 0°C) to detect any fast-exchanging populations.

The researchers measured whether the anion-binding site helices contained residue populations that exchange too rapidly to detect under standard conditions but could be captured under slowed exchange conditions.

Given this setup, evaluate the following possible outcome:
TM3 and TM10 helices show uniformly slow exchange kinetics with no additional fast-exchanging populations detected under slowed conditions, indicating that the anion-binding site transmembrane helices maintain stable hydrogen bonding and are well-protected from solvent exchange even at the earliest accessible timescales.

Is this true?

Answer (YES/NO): NO